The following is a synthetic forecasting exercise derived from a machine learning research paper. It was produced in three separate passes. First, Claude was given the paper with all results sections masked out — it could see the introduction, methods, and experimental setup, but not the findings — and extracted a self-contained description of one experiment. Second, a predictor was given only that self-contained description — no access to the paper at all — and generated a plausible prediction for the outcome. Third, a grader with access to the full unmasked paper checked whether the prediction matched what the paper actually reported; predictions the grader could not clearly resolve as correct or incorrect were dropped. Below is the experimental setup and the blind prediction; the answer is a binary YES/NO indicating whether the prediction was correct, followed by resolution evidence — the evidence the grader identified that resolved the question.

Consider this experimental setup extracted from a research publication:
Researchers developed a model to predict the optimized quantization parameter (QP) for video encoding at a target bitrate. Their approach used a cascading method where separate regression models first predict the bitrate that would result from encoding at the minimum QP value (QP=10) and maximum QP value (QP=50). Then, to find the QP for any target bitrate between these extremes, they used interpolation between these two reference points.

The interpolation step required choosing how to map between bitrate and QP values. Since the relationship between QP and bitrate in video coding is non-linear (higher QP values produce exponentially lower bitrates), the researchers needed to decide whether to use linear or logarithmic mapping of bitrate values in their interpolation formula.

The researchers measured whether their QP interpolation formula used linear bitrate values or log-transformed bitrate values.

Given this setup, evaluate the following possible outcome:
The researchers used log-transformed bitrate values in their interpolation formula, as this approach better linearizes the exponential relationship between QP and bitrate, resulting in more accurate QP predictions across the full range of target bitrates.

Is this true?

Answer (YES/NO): YES